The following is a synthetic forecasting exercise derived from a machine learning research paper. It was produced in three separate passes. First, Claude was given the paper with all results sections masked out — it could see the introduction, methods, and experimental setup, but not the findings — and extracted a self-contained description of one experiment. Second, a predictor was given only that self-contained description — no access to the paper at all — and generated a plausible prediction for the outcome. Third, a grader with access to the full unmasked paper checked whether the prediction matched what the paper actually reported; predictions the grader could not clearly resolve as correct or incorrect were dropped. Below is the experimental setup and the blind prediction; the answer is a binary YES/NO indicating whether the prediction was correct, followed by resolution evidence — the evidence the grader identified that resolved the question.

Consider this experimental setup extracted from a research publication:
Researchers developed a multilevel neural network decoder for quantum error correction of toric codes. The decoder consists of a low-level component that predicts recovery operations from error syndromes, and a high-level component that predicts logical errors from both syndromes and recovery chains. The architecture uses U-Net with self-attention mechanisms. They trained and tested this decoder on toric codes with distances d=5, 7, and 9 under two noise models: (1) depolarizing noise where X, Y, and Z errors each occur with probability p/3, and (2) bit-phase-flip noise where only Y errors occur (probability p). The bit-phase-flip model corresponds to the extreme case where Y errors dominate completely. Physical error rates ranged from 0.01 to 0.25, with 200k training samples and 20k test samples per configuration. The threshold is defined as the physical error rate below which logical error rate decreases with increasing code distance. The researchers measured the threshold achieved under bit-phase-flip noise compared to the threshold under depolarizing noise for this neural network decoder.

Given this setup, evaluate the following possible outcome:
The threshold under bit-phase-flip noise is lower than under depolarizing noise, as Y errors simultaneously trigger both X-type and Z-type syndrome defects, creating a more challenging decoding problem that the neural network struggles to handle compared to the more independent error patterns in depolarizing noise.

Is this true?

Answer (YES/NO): NO